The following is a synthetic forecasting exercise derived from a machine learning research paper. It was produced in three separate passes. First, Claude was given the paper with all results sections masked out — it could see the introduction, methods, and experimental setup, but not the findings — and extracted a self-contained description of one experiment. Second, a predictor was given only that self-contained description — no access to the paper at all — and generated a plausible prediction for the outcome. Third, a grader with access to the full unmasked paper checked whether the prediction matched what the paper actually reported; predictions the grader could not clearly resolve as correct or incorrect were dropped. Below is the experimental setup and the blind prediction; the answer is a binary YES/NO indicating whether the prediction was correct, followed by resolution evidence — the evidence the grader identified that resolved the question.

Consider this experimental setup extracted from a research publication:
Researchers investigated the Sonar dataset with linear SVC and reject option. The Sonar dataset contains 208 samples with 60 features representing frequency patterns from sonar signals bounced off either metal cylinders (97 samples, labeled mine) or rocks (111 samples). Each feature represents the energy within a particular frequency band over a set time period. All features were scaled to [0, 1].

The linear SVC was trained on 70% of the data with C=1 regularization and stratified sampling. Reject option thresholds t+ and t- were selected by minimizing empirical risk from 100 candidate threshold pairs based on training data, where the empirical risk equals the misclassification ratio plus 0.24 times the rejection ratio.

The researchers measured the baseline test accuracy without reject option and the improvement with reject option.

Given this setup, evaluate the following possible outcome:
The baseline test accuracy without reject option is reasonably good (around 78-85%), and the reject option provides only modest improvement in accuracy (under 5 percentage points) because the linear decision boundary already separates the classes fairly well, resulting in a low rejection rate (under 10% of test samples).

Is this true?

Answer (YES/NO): NO